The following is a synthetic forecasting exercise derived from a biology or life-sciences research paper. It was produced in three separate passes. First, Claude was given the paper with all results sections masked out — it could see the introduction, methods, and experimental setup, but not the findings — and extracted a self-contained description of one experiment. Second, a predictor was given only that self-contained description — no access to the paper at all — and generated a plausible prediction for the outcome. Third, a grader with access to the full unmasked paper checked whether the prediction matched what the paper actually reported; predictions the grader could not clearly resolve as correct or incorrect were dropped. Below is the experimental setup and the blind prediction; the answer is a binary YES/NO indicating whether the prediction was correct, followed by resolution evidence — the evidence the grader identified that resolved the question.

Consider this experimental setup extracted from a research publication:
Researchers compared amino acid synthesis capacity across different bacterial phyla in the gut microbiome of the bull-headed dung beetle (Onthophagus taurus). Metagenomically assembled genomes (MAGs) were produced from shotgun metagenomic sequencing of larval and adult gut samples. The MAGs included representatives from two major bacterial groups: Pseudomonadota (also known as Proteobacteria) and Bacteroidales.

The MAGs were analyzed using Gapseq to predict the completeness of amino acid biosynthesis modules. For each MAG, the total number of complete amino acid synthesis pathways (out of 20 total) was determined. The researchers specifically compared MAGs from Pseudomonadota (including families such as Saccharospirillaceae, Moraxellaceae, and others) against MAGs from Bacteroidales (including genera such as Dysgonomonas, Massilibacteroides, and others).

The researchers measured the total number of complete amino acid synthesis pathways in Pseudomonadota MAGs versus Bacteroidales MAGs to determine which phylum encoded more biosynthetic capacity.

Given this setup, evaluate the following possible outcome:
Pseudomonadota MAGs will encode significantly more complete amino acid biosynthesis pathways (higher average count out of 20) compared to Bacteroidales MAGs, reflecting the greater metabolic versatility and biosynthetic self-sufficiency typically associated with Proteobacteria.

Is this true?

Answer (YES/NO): YES